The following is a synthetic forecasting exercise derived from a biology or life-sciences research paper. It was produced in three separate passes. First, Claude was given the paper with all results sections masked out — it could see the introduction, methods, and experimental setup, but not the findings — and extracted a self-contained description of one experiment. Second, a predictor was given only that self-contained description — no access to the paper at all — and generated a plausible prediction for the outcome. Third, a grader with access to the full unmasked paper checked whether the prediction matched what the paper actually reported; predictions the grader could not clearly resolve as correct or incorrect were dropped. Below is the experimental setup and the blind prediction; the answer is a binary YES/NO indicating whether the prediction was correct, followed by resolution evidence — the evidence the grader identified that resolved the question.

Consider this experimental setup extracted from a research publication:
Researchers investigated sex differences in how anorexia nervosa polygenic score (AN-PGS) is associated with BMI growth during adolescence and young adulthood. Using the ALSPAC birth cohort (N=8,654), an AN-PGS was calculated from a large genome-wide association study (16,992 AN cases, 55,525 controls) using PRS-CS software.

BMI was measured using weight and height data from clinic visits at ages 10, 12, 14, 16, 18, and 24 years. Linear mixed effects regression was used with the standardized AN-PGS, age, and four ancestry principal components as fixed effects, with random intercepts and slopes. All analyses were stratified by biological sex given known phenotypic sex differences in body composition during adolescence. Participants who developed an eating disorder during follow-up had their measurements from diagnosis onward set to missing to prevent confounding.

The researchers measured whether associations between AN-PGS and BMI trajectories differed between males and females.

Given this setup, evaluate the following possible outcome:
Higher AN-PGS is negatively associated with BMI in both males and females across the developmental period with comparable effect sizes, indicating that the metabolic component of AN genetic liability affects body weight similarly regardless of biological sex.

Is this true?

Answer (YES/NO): NO